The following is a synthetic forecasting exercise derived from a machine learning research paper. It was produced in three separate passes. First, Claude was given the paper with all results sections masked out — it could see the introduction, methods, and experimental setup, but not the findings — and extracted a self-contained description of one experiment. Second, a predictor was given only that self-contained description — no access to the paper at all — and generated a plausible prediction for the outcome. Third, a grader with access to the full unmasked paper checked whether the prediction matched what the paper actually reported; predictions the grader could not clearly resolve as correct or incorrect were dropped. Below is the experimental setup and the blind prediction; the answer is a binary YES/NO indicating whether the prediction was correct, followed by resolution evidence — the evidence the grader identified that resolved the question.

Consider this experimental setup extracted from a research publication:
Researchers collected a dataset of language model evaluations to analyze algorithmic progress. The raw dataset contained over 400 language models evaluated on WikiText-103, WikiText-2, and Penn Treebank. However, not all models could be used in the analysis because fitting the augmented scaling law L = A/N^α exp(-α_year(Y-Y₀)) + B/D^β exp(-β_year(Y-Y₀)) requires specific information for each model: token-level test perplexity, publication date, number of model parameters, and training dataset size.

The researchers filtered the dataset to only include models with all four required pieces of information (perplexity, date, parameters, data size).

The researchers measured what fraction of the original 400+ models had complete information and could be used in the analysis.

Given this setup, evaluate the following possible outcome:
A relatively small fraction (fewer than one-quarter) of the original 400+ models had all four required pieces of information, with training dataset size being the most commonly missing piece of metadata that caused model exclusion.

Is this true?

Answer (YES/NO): NO